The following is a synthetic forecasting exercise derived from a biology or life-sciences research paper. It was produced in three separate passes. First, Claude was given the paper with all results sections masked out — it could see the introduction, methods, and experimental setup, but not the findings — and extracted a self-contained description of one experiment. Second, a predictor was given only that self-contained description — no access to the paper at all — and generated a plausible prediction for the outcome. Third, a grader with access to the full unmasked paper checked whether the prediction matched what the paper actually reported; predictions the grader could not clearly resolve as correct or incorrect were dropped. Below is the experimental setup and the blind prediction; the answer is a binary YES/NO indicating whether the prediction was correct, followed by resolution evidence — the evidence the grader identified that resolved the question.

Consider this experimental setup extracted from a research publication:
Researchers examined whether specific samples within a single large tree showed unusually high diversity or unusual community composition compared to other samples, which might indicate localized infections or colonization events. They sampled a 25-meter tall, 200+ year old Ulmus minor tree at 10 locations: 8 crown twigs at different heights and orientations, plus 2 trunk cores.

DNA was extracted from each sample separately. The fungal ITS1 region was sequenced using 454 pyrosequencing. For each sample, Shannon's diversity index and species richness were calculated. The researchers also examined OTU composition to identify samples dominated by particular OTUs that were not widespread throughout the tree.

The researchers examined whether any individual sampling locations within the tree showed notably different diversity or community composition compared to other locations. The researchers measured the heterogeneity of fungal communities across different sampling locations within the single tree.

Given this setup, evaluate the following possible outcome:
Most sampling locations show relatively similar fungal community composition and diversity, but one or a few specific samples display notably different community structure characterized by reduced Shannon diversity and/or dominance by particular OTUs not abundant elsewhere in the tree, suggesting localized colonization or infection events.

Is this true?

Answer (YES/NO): YES